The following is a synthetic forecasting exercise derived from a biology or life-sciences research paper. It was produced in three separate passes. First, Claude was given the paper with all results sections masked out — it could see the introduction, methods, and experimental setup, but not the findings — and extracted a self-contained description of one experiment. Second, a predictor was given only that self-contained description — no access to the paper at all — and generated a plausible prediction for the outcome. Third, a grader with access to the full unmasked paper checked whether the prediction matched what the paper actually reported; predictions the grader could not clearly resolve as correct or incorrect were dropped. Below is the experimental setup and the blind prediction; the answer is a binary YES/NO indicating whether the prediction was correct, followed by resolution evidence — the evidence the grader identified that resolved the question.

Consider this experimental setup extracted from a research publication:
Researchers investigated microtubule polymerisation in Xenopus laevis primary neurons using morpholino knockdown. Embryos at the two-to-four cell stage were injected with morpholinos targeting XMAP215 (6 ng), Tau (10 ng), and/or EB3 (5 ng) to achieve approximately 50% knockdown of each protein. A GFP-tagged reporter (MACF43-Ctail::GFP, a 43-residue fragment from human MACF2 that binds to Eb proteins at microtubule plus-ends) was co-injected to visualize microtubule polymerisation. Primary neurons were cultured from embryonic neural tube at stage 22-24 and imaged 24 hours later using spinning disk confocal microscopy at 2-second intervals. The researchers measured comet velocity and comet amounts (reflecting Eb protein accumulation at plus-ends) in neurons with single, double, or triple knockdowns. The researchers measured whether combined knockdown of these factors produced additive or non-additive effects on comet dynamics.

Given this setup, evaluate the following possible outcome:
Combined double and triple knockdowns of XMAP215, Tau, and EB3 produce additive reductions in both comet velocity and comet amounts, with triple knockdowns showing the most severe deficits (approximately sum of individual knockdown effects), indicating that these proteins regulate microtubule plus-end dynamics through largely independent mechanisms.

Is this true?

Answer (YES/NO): NO